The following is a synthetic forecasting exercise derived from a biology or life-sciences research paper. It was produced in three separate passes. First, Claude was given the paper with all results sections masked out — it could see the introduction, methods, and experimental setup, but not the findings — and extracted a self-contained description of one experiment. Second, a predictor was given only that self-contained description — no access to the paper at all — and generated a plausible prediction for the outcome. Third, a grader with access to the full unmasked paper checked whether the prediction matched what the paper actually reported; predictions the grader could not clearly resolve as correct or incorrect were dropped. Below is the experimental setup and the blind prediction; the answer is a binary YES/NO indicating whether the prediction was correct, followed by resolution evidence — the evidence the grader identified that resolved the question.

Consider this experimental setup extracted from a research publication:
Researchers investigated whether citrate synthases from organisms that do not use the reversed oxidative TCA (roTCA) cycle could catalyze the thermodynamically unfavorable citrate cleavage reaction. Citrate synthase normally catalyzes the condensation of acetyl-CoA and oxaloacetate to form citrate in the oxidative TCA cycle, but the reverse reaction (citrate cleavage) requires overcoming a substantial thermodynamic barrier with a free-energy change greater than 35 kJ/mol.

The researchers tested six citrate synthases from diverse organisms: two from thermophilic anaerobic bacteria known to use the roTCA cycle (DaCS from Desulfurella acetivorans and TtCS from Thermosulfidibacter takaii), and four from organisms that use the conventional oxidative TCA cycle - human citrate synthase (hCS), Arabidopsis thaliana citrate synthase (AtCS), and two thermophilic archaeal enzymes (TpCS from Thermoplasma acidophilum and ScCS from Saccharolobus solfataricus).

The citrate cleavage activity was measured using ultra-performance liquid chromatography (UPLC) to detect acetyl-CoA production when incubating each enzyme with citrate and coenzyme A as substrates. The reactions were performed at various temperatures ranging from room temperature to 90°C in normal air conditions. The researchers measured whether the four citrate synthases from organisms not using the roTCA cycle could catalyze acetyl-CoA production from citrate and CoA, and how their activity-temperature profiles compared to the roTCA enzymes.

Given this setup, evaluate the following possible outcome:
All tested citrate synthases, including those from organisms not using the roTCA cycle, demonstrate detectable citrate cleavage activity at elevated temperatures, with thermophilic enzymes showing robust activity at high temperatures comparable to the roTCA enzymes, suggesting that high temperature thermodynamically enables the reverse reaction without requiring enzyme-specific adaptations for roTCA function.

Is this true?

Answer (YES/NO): YES